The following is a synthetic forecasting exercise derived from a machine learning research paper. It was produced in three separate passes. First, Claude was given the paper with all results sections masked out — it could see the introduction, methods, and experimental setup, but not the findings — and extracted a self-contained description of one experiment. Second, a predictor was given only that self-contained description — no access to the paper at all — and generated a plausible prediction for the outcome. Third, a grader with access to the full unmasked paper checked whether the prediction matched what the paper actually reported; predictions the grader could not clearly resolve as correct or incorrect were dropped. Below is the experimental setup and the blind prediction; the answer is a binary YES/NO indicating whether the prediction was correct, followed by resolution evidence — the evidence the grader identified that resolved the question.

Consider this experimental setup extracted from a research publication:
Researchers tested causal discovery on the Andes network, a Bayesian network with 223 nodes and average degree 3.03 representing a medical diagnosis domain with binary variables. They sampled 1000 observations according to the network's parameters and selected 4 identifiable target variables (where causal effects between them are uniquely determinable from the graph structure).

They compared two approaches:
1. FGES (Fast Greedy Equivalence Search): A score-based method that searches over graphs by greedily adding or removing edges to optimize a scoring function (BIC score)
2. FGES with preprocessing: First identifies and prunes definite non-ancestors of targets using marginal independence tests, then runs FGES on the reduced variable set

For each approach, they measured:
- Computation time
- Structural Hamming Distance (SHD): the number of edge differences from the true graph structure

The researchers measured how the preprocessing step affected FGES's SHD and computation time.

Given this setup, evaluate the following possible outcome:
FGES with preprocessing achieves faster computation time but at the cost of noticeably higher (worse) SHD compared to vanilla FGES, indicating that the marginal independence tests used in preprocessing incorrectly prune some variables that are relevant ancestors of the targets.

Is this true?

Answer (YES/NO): NO